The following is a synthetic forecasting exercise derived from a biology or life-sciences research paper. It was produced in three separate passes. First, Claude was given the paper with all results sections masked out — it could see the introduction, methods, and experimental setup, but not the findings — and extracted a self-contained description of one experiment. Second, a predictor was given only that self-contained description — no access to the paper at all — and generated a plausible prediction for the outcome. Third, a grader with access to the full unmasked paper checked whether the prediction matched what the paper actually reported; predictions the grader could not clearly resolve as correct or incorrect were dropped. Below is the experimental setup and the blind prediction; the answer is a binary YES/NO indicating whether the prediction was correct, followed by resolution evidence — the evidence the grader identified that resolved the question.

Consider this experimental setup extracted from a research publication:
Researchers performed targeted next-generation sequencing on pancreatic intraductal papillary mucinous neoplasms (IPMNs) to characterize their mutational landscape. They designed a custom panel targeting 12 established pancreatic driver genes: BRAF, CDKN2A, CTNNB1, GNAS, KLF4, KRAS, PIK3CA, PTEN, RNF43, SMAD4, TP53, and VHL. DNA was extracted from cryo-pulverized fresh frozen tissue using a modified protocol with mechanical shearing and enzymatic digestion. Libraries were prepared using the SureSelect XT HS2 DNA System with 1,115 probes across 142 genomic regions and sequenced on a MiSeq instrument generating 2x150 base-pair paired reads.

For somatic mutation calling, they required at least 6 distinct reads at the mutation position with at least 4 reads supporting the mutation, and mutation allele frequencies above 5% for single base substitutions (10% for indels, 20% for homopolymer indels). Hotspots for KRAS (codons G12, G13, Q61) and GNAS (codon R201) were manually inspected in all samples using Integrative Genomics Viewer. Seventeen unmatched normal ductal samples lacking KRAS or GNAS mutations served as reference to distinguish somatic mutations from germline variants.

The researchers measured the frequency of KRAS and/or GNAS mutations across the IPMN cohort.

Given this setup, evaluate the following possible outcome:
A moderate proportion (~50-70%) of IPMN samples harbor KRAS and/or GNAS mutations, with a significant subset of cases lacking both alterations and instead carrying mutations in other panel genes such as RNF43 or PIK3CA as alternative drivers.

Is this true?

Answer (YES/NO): NO